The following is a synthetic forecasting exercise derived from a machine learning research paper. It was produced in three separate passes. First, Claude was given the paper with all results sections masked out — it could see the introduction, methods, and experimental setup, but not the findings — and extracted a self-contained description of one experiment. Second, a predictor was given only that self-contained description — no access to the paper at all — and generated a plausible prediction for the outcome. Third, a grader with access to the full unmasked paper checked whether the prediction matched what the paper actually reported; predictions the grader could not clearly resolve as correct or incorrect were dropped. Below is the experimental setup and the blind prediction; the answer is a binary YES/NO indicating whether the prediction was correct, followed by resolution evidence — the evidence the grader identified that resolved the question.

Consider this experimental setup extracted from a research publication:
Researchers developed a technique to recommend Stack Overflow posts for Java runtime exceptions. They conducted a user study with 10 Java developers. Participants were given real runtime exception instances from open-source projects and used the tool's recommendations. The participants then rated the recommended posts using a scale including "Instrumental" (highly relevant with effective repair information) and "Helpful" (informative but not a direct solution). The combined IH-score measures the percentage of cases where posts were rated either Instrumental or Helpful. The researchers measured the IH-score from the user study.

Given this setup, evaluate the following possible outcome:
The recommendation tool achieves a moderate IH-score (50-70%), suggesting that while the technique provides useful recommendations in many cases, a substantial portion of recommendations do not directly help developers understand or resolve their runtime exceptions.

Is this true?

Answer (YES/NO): NO